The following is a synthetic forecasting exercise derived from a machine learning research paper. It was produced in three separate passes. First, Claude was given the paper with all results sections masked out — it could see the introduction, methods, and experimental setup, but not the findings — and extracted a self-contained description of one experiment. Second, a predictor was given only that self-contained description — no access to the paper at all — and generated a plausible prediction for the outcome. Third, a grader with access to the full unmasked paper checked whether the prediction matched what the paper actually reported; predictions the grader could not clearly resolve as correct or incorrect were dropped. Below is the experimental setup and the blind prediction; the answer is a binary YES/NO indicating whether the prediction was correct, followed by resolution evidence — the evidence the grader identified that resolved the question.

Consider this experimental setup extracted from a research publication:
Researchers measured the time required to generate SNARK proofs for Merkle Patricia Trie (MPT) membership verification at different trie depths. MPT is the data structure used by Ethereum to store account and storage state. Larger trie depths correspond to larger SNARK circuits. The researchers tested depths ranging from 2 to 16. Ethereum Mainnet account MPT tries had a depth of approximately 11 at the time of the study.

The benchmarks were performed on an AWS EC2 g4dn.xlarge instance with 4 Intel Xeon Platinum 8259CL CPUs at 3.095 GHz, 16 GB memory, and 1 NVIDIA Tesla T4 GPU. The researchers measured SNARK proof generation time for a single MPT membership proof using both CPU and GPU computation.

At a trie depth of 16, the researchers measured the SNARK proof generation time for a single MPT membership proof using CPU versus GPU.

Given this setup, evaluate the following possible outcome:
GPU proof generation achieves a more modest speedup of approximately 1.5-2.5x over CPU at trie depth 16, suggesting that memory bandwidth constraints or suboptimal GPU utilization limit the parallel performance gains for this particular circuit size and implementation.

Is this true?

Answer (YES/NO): YES